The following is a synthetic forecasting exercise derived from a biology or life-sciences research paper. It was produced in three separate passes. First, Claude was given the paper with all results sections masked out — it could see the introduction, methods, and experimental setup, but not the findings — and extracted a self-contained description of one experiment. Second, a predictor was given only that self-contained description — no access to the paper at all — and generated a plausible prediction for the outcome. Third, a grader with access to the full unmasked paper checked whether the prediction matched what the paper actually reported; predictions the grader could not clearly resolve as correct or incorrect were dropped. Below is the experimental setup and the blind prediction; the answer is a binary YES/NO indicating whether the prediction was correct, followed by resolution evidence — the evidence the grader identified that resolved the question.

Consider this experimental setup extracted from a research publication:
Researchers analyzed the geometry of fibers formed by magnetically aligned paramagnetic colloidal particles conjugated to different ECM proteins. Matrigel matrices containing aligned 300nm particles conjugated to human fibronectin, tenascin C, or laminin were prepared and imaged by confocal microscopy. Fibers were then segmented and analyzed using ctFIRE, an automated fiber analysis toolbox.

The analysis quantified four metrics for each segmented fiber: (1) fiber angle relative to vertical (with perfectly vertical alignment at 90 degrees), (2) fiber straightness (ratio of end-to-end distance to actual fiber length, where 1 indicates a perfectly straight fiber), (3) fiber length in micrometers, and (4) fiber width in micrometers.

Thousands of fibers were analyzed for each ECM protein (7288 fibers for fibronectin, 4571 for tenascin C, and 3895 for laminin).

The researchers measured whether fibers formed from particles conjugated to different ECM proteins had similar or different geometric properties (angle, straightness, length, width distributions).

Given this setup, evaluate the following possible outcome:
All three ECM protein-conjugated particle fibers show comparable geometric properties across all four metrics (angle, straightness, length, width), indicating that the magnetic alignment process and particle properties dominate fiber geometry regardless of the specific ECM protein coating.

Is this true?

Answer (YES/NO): NO